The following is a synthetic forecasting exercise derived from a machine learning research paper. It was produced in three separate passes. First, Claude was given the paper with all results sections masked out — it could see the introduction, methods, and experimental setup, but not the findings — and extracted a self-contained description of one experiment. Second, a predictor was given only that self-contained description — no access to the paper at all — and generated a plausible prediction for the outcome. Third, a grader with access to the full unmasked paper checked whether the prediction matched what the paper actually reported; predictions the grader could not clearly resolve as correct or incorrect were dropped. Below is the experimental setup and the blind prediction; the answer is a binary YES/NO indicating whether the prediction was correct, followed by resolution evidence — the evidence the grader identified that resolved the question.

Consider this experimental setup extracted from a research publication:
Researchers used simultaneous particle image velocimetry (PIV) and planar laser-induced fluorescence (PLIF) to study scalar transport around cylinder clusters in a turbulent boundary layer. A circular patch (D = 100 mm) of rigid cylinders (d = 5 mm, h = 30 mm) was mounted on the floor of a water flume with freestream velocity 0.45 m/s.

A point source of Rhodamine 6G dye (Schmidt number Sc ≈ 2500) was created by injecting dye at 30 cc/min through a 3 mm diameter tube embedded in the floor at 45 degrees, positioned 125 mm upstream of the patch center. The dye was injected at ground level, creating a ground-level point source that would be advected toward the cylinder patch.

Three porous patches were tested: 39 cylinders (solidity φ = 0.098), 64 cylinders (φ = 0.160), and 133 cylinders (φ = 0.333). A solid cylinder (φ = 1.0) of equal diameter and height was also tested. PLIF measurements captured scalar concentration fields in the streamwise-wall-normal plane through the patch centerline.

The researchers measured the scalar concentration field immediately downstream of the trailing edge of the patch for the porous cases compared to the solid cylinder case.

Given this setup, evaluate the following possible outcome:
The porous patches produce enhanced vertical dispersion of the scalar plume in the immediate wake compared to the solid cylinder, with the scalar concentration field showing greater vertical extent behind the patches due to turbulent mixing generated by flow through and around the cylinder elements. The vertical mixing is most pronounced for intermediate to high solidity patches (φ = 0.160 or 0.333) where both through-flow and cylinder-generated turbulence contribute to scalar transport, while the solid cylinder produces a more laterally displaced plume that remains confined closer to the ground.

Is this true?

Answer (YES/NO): NO